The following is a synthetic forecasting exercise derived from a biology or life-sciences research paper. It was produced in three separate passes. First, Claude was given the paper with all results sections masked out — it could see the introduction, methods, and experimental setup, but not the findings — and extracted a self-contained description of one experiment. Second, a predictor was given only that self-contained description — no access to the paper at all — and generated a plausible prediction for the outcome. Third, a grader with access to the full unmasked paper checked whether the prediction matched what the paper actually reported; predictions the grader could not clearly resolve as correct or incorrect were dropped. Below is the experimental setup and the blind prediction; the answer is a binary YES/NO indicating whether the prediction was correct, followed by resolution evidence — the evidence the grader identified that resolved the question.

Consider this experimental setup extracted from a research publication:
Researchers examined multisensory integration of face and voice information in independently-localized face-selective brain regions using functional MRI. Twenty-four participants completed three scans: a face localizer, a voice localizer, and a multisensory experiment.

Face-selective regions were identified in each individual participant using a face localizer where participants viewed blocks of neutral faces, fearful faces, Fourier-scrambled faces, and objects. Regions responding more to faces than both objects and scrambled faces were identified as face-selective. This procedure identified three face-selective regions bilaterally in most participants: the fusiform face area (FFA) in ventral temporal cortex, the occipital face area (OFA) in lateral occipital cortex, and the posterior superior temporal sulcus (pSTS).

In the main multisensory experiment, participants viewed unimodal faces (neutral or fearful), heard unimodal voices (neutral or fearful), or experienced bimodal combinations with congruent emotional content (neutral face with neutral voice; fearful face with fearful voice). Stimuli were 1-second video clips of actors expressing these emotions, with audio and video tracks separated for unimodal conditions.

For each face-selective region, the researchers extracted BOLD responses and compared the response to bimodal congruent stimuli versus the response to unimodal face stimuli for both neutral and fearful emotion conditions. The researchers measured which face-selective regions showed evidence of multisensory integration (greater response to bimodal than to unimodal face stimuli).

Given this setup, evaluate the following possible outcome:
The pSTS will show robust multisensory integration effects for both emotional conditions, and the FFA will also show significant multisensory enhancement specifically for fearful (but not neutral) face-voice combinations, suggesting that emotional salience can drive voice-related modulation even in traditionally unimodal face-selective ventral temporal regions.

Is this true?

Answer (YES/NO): NO